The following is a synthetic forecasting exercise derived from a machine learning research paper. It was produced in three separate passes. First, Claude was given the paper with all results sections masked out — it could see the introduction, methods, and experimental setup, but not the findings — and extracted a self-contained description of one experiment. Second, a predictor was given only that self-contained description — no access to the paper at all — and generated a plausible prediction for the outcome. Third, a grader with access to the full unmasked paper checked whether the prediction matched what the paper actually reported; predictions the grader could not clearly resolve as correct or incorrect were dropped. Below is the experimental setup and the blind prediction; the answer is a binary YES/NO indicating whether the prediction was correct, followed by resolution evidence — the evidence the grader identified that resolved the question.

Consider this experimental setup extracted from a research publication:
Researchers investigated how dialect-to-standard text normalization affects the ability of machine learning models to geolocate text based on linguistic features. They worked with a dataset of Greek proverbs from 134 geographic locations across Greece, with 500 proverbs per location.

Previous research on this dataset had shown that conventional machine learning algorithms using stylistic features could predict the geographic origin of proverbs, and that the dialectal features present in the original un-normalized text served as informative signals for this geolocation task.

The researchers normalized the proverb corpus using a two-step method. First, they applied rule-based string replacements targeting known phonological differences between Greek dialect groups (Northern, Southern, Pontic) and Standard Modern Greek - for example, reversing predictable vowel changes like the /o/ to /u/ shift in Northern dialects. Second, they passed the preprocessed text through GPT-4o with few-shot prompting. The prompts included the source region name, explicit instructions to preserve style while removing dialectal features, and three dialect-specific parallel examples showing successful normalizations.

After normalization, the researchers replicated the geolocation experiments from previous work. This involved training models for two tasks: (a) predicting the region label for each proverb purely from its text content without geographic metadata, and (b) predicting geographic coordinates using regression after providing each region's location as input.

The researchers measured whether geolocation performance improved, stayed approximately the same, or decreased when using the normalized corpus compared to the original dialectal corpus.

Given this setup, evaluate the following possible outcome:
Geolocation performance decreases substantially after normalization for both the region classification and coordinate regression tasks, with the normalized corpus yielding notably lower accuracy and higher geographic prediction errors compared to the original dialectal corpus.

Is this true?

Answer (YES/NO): NO